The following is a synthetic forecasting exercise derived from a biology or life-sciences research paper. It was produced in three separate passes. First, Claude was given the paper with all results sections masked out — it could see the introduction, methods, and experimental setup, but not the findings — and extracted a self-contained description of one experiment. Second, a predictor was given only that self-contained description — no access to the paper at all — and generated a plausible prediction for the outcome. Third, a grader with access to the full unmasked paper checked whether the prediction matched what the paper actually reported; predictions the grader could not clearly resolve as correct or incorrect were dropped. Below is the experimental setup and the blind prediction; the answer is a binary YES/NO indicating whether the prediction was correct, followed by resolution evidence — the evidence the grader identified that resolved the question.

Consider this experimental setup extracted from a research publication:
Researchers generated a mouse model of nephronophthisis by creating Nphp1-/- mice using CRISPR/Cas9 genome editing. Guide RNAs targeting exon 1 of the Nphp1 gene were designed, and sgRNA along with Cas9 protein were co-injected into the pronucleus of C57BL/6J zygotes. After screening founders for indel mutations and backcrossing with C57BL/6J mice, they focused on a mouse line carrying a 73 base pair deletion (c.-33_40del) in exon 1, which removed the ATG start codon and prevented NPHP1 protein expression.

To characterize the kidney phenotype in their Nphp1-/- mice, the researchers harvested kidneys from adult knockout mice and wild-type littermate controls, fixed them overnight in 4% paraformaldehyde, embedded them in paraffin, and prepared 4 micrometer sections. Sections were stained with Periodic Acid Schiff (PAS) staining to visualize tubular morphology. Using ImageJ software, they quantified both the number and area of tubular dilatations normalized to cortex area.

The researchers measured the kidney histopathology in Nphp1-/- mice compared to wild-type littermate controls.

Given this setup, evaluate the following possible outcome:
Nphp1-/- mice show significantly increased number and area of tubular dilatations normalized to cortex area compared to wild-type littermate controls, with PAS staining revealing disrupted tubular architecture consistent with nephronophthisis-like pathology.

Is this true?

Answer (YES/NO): YES